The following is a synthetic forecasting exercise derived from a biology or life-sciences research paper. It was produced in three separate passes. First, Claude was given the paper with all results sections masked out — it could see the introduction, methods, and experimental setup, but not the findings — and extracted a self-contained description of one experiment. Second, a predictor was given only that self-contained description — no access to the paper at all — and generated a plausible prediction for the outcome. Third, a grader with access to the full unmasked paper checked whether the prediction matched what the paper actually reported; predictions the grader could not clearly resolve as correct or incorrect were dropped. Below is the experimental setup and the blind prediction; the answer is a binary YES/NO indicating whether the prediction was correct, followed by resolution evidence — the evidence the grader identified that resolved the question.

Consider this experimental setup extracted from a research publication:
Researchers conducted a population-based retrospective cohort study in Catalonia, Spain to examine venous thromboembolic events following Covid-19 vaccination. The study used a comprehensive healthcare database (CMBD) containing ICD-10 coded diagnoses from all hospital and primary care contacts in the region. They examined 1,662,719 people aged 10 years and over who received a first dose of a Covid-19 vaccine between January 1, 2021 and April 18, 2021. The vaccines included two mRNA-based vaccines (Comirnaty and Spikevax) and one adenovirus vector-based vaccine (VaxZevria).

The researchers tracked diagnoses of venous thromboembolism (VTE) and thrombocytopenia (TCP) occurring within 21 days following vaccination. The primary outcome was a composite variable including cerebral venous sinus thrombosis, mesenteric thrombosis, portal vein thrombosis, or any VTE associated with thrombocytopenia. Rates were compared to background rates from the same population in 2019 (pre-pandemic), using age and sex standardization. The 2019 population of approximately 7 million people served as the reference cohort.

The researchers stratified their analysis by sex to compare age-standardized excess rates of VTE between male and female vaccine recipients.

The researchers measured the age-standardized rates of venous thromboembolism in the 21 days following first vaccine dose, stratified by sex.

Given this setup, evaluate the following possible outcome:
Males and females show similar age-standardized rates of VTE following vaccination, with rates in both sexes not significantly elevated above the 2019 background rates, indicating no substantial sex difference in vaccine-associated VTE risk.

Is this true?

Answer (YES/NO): NO